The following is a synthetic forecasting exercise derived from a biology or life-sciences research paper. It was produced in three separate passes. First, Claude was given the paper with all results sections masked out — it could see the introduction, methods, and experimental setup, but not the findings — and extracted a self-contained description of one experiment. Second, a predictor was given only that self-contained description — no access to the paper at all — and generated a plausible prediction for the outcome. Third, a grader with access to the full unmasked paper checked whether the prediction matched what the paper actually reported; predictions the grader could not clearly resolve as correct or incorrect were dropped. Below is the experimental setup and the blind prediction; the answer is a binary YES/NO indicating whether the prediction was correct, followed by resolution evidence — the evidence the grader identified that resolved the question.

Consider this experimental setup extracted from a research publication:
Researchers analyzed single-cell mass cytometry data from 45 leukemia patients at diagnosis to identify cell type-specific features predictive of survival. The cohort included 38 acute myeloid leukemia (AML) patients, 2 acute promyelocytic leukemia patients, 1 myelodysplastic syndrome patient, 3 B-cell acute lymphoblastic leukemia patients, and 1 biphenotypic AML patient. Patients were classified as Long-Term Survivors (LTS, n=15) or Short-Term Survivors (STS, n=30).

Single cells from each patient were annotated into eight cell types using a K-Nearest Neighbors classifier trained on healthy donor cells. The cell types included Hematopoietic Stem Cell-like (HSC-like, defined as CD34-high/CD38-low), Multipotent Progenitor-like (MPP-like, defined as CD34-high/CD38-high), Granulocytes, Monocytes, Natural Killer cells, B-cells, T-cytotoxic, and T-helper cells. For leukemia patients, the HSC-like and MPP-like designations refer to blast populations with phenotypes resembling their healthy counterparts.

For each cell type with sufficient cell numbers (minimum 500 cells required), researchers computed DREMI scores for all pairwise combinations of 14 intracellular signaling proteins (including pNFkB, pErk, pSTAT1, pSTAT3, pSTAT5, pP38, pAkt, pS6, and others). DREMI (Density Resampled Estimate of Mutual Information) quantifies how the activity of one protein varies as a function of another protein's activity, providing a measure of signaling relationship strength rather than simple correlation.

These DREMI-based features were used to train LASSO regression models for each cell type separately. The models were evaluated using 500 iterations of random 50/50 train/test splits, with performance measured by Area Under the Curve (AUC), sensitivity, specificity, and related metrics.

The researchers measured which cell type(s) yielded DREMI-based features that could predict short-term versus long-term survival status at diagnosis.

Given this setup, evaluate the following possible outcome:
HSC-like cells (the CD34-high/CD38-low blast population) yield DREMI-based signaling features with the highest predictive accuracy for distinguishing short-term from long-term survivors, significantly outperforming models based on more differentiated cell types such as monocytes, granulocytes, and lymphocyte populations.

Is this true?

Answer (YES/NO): NO